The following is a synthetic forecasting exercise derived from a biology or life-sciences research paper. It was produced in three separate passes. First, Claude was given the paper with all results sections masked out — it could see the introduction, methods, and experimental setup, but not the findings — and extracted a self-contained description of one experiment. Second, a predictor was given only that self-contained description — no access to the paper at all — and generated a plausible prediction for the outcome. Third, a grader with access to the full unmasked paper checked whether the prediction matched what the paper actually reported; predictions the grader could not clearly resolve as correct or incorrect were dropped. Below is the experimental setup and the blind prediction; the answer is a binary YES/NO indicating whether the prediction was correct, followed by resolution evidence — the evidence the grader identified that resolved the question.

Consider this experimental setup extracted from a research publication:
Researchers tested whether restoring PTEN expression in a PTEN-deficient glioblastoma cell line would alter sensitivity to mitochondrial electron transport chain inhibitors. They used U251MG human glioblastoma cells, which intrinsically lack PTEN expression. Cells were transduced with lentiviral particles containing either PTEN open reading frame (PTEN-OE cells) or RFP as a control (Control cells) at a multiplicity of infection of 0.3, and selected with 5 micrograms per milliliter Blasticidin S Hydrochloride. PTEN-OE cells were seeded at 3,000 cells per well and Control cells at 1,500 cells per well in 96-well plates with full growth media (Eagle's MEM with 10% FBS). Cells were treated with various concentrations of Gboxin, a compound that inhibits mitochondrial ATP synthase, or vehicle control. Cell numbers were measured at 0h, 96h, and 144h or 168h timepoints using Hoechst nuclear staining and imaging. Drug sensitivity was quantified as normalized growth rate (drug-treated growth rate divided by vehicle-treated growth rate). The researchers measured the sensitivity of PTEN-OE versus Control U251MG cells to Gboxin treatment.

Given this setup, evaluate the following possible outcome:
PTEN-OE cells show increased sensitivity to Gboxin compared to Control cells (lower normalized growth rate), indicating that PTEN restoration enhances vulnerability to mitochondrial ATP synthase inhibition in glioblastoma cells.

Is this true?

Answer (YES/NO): NO